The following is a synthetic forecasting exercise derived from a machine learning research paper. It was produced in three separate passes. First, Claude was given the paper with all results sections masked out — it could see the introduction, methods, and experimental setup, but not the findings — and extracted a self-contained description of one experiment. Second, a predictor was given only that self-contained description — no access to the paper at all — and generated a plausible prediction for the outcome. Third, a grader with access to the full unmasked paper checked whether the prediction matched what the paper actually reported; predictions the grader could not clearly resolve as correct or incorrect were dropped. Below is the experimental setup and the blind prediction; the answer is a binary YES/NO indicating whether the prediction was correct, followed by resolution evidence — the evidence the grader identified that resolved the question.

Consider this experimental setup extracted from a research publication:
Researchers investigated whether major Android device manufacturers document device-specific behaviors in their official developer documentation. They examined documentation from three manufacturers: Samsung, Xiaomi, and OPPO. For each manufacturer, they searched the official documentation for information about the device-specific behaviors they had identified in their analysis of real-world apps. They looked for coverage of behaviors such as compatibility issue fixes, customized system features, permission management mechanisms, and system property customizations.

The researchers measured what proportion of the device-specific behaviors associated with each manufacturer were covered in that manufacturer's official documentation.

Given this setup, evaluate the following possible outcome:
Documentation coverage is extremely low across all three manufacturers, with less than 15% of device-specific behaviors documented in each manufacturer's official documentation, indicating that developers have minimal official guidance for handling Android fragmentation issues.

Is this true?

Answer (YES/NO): NO